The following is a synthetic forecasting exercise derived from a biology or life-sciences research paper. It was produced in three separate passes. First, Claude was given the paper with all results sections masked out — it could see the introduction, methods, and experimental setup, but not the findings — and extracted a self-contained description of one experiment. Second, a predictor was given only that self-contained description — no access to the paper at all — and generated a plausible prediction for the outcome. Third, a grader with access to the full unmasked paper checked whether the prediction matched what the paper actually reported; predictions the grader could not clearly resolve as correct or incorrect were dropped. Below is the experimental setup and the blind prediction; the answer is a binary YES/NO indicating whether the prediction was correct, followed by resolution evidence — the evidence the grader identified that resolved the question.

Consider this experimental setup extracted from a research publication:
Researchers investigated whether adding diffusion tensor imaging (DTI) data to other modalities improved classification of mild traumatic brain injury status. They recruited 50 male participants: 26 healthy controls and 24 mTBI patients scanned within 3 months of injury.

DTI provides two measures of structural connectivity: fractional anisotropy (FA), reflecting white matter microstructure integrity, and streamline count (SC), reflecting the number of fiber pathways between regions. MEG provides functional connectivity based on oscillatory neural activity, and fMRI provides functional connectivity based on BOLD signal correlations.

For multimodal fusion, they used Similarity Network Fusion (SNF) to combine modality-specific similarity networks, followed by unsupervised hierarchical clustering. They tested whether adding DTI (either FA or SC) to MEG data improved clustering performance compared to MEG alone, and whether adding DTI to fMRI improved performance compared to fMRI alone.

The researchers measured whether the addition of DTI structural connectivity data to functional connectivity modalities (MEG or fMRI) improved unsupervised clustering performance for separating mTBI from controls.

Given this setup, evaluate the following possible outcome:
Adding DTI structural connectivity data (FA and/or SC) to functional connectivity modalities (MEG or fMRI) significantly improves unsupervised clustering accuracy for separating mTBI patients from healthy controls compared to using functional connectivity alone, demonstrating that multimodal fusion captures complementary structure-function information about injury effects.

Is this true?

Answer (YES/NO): NO